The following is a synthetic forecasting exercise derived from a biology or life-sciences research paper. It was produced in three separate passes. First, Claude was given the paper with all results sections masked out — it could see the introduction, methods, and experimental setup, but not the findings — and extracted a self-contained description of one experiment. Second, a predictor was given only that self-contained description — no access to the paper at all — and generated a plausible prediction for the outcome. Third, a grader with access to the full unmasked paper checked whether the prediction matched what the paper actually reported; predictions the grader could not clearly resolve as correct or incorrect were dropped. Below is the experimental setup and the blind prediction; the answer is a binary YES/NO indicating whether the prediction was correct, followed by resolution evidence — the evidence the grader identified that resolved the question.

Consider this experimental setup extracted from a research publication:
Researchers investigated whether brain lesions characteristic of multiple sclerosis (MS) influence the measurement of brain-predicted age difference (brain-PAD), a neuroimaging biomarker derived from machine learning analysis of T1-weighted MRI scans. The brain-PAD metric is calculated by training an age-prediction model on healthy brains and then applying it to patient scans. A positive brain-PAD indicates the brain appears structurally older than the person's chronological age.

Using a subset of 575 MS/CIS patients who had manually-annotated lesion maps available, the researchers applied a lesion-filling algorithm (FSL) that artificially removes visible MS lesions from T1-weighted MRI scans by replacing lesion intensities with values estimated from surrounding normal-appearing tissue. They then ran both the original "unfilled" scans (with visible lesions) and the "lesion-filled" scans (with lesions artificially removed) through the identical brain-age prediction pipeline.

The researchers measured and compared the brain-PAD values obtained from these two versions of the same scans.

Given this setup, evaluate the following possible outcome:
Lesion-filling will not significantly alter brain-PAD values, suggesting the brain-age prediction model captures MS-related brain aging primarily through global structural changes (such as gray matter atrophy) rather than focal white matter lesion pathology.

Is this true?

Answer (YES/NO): YES